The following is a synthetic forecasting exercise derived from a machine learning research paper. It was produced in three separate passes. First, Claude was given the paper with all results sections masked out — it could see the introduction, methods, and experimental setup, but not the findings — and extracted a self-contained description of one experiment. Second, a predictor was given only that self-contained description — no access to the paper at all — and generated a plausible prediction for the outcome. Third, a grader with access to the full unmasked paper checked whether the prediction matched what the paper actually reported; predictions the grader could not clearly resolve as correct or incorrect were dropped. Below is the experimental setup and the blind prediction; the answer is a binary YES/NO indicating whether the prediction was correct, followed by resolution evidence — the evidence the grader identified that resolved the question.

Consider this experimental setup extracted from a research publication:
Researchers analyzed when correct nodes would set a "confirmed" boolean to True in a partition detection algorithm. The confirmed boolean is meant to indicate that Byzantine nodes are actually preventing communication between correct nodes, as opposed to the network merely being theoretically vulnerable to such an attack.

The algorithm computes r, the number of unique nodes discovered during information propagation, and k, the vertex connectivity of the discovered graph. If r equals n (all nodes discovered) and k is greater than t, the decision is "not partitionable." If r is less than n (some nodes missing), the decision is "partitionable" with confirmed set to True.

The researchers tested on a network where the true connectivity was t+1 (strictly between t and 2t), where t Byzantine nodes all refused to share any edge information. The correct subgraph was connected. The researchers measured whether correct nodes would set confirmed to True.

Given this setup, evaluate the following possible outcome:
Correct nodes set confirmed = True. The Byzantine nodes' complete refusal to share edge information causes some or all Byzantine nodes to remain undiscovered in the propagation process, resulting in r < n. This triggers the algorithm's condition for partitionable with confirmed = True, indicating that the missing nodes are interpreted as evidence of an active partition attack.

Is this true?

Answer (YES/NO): NO